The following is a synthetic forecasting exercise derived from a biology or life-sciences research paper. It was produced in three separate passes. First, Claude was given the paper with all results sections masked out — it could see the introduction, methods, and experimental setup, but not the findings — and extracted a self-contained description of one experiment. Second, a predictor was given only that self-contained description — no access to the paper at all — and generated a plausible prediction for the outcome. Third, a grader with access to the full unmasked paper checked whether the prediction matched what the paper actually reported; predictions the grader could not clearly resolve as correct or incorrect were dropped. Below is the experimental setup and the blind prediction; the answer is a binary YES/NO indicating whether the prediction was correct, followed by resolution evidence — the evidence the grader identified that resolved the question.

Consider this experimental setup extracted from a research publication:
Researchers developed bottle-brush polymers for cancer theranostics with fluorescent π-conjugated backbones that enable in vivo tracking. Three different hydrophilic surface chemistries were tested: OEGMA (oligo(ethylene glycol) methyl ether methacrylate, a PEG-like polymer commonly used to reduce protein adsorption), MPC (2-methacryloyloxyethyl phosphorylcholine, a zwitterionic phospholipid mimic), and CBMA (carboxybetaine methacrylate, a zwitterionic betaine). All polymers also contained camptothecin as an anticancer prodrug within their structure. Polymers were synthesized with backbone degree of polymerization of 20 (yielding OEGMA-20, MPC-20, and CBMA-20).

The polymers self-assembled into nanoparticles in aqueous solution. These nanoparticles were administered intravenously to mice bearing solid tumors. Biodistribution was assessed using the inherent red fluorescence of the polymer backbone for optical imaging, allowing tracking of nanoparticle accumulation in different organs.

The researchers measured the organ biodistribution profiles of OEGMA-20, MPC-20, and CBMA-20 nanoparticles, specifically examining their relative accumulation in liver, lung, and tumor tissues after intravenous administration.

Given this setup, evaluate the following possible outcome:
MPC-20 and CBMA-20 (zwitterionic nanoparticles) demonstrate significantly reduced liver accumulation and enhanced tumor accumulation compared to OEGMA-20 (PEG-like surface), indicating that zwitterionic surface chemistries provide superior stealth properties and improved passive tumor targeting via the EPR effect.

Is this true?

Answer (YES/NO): NO